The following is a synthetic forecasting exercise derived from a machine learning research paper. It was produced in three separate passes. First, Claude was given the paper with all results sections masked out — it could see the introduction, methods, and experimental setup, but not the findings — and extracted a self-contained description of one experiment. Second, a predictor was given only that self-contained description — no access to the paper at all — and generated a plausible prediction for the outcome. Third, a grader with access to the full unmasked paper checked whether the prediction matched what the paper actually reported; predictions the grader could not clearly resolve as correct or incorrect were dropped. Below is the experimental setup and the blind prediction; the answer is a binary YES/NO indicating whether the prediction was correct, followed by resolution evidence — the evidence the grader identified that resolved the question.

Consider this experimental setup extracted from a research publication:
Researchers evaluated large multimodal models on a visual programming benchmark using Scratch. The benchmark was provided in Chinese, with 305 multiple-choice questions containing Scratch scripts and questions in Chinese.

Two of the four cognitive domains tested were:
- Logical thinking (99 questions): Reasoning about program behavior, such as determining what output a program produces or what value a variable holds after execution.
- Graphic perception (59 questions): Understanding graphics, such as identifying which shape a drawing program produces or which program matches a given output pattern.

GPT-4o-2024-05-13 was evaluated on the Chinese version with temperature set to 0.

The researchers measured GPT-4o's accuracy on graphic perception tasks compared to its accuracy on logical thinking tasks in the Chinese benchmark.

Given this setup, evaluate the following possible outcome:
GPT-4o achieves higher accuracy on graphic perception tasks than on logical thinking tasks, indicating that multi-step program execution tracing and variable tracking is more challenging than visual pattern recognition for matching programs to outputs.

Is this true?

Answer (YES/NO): YES